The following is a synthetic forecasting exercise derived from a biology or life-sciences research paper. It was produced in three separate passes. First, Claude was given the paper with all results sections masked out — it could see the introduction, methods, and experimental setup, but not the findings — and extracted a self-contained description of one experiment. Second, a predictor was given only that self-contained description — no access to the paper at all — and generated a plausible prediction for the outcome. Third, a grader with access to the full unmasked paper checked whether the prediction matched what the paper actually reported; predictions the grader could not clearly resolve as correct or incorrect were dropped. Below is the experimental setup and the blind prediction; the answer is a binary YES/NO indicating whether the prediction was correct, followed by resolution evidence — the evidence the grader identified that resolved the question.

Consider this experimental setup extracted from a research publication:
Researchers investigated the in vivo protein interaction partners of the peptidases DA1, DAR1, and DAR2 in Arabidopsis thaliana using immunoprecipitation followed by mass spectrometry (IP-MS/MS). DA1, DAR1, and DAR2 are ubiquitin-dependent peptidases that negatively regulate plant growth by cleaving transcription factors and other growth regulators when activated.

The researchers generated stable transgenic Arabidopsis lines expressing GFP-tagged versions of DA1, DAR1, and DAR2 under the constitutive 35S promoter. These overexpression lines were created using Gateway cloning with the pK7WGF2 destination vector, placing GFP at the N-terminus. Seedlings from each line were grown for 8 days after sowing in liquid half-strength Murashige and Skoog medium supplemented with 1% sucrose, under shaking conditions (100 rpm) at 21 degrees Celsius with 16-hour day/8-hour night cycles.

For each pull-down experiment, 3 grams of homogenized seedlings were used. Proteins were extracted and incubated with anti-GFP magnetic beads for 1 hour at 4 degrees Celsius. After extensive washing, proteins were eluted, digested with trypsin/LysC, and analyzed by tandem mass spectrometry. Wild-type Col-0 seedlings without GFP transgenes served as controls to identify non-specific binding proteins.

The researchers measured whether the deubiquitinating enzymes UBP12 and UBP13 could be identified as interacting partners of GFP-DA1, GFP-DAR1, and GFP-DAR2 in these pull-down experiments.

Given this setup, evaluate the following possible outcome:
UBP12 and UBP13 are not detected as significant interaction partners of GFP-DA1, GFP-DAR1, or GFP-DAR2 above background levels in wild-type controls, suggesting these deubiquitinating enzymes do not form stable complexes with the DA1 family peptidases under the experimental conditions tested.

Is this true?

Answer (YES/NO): NO